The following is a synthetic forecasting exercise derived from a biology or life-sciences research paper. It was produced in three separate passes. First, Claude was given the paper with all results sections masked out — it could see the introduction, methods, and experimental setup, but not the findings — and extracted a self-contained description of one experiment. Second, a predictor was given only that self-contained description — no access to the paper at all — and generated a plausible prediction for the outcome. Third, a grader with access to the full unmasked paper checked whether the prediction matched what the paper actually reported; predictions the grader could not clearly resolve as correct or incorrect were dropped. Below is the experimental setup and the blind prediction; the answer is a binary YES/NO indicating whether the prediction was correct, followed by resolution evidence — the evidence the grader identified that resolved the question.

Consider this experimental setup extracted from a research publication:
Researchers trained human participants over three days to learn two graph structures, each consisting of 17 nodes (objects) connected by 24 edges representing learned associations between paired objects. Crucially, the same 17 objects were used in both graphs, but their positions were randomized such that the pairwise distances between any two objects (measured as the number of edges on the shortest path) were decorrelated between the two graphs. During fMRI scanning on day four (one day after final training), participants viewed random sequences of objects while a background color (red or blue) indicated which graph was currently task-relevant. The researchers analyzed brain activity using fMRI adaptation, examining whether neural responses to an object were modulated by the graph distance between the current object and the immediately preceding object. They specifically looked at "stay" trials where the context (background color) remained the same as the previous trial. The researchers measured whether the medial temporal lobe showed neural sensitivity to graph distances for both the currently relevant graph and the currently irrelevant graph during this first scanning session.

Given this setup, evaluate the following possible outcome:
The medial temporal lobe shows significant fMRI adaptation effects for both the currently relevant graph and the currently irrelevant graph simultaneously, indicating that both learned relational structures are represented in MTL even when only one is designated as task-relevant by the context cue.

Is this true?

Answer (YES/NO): YES